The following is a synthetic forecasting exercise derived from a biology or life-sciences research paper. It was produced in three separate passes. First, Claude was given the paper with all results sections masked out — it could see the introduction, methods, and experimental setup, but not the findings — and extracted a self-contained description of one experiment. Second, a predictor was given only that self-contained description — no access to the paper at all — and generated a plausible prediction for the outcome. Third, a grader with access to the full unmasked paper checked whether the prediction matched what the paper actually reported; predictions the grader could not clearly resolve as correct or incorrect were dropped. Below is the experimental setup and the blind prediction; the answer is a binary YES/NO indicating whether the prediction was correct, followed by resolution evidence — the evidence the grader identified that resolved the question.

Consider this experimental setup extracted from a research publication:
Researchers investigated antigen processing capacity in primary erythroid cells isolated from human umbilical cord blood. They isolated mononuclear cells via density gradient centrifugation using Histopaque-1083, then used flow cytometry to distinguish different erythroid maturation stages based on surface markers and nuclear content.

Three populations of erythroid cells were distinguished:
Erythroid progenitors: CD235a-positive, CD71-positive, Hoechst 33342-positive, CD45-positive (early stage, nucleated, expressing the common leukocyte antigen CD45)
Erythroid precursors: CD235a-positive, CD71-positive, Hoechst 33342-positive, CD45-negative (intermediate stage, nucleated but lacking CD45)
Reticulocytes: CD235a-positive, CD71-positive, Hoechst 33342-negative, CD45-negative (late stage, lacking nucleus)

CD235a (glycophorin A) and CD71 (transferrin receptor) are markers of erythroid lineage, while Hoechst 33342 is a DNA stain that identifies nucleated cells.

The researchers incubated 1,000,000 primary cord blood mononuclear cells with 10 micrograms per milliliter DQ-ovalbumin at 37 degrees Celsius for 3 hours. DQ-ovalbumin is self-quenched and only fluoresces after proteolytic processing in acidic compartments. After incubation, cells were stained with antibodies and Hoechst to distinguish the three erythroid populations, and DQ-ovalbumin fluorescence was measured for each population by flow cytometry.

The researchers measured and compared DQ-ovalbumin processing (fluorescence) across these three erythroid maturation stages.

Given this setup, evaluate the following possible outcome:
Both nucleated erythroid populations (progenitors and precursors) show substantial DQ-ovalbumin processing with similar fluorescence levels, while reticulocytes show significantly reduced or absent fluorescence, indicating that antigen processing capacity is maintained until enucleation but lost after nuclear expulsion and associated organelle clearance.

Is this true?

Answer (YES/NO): NO